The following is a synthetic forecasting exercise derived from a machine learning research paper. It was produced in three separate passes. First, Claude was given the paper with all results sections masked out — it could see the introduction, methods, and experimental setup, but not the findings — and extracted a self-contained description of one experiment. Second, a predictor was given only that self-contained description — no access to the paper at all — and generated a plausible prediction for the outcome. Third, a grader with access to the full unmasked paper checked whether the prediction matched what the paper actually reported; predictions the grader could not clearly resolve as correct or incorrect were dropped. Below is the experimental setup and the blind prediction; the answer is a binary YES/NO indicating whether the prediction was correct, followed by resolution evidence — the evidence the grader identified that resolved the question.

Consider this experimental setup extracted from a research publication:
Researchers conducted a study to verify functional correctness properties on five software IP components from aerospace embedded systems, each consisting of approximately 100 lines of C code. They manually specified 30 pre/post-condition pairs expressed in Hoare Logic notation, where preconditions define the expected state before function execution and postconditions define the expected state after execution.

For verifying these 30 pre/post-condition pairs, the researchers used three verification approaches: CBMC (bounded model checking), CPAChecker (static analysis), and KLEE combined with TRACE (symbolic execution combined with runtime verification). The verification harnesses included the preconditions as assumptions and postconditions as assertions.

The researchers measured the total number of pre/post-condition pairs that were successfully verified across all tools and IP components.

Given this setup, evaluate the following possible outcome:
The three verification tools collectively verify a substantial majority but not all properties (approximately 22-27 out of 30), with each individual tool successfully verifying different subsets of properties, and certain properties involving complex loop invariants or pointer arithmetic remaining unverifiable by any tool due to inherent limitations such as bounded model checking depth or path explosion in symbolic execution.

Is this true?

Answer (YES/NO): NO